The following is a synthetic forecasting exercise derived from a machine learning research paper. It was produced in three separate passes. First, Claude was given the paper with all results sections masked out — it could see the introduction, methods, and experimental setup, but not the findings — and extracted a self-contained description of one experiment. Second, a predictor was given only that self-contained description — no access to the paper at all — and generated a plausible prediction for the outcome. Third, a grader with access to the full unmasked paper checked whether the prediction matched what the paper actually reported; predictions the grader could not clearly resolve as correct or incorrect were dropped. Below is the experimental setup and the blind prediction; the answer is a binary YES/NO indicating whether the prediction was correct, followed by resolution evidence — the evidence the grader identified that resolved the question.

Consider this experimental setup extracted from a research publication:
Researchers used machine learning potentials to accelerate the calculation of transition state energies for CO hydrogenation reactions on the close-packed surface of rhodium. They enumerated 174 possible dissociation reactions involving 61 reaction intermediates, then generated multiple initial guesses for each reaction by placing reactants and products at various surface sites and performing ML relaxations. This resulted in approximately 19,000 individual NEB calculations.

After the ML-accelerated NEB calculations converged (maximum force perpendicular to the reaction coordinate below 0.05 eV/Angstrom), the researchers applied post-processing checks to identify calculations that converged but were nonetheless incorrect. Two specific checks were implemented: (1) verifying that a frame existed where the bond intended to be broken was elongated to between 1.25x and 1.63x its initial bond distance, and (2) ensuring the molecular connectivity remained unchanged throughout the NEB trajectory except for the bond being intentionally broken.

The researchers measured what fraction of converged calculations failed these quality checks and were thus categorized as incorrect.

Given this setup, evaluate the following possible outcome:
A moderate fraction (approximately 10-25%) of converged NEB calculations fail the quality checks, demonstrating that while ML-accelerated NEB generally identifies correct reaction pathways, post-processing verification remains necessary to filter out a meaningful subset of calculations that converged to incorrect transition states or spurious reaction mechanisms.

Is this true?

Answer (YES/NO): YES